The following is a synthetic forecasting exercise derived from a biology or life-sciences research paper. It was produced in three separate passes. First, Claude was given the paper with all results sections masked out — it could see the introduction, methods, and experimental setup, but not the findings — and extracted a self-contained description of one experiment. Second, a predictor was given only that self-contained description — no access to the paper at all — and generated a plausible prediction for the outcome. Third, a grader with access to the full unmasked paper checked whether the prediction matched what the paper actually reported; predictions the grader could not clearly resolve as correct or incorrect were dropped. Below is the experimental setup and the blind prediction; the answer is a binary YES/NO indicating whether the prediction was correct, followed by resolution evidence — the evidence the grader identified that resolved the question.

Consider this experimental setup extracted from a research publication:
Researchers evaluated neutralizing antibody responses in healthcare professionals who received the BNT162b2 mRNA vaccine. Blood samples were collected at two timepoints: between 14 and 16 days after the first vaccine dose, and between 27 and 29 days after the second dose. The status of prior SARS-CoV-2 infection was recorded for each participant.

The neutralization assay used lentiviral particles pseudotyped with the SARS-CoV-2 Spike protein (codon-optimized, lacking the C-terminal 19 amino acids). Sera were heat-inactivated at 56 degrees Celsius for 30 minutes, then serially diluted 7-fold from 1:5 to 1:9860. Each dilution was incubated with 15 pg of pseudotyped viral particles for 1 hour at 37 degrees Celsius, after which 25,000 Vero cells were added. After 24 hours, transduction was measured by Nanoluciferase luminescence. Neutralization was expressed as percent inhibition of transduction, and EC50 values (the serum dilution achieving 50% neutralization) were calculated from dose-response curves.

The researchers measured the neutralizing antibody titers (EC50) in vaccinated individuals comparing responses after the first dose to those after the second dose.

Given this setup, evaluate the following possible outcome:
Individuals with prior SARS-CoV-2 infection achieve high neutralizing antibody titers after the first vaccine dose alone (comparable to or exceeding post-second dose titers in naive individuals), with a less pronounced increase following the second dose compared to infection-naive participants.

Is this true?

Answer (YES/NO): NO